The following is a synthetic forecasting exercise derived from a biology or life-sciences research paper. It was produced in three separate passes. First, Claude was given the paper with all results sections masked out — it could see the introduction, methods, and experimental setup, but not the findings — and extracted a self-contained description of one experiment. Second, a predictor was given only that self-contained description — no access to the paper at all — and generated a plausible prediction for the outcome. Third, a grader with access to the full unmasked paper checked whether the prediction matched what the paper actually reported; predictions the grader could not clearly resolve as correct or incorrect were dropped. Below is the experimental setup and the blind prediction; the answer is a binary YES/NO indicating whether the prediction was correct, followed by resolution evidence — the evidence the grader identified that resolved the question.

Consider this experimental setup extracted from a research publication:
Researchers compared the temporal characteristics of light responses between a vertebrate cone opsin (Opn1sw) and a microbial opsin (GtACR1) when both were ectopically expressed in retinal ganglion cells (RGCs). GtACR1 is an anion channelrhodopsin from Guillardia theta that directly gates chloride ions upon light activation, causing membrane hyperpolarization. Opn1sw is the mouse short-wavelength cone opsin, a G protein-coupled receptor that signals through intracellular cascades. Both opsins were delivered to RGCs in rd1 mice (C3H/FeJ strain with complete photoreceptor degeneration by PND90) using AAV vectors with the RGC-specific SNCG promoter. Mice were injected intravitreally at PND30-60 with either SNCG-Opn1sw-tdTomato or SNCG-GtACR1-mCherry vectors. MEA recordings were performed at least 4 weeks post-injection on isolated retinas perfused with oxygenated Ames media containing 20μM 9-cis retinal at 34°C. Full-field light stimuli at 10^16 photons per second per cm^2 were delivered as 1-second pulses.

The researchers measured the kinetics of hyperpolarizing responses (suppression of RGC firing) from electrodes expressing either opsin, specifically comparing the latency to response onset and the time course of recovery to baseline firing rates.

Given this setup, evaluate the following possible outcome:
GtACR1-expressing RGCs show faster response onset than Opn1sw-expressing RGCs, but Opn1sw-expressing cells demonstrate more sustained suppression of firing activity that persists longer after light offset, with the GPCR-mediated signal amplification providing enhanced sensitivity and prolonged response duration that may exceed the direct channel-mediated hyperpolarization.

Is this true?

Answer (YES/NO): NO